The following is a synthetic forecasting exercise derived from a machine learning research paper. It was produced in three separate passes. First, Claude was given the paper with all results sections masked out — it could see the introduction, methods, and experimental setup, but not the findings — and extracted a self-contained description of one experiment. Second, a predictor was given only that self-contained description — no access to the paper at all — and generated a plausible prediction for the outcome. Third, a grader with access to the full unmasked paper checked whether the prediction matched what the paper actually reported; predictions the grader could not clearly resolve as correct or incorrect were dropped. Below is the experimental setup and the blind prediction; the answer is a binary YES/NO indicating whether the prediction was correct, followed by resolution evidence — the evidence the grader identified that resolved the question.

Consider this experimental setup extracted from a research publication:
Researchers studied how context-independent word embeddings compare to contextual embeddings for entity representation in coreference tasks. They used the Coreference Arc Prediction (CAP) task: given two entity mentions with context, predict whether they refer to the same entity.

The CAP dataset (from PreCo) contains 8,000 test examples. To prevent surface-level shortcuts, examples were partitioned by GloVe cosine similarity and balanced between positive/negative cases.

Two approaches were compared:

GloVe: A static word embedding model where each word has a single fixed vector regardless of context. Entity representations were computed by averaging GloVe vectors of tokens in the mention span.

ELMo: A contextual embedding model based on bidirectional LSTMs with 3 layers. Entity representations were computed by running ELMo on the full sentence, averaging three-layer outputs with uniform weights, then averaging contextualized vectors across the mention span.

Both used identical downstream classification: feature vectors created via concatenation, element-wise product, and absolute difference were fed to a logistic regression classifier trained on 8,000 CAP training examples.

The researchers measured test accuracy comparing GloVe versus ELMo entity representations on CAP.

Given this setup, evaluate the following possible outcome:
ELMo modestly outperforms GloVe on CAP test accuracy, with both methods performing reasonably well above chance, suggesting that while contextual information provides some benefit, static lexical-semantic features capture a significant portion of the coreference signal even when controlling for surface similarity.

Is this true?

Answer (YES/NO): NO